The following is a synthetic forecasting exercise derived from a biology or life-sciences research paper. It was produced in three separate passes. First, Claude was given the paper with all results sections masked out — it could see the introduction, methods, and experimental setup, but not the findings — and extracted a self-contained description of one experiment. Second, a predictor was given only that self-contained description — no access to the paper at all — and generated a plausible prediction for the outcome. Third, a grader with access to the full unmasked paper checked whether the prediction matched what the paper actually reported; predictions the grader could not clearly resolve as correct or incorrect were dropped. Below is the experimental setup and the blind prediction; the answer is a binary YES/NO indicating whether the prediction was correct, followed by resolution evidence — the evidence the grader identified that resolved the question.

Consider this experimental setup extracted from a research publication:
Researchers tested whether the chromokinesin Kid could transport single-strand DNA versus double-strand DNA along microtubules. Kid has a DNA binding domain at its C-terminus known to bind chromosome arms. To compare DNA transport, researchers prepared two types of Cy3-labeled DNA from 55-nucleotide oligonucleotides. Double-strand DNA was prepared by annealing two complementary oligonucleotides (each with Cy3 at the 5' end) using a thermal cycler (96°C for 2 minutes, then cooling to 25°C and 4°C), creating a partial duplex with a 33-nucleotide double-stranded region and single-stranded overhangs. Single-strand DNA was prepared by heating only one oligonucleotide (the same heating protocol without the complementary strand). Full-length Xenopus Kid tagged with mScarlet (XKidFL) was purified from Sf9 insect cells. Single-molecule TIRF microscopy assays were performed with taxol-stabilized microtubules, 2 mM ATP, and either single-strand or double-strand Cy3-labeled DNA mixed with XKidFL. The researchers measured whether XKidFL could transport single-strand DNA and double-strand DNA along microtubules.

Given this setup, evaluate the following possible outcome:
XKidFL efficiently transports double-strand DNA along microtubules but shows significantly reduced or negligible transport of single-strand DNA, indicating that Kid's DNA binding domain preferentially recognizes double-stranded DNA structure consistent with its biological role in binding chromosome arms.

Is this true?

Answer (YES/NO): YES